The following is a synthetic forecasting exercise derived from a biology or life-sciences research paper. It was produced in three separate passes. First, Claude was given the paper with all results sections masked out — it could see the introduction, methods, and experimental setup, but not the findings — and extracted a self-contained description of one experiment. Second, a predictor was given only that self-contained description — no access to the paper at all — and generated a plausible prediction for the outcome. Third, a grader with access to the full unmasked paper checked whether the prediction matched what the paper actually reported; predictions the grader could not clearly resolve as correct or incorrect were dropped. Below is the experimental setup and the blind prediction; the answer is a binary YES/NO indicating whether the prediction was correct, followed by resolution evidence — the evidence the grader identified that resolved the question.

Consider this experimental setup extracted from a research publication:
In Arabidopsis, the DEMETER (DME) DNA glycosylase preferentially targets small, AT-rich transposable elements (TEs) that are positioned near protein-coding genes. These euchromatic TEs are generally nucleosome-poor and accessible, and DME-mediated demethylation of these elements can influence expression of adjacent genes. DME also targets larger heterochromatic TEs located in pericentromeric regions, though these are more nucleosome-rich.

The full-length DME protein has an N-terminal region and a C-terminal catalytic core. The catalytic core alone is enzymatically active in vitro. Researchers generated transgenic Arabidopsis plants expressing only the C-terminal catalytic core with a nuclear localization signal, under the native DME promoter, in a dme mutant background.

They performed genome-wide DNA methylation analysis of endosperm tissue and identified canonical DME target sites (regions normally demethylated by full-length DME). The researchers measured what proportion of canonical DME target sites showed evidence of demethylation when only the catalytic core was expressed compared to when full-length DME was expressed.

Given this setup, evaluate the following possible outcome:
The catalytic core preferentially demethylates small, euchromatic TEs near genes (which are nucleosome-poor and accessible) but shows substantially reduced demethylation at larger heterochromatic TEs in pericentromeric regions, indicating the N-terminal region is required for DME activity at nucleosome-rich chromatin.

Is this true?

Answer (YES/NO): YES